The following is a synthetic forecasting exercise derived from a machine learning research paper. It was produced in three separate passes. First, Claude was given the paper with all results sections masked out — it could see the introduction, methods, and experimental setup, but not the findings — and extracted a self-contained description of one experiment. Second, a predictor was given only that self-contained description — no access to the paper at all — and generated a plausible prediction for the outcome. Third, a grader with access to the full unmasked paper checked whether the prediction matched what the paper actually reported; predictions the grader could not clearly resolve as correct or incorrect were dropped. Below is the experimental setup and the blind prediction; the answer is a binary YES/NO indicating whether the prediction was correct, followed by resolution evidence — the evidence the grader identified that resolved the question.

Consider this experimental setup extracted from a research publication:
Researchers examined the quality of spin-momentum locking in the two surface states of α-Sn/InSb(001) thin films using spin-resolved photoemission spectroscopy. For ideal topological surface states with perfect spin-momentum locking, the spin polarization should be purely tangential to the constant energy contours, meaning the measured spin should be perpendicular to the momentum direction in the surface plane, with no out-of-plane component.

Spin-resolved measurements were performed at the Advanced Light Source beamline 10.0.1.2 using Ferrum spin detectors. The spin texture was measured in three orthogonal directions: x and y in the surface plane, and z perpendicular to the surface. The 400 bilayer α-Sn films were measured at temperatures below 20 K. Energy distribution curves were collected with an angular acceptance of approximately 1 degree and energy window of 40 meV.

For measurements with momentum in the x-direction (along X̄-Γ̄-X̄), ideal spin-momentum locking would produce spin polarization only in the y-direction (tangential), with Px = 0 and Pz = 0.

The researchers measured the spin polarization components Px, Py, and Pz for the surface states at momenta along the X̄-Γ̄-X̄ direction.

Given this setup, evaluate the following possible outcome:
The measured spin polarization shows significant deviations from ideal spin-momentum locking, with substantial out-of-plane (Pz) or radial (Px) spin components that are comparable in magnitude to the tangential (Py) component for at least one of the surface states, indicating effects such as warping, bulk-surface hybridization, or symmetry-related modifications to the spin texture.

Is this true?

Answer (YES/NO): NO